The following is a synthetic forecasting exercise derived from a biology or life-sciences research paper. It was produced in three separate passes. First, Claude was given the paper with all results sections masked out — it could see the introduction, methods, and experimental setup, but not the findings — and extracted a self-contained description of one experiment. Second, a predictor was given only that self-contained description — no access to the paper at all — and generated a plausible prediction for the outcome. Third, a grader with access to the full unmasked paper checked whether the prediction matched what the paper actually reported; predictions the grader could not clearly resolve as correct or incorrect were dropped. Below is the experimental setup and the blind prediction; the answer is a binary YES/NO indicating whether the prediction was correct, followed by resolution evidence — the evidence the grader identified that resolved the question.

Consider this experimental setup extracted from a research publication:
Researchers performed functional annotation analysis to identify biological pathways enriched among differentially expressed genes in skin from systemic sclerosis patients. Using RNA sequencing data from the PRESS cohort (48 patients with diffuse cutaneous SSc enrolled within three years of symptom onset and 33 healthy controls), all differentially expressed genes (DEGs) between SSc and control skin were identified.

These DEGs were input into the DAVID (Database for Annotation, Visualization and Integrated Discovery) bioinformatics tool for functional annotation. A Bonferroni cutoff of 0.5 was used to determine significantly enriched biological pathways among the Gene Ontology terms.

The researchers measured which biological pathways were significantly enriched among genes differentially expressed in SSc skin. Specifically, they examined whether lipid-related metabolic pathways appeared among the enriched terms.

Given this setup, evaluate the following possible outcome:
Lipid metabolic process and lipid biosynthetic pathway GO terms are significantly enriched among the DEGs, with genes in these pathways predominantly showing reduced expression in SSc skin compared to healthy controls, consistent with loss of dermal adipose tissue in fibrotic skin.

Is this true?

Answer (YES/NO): NO